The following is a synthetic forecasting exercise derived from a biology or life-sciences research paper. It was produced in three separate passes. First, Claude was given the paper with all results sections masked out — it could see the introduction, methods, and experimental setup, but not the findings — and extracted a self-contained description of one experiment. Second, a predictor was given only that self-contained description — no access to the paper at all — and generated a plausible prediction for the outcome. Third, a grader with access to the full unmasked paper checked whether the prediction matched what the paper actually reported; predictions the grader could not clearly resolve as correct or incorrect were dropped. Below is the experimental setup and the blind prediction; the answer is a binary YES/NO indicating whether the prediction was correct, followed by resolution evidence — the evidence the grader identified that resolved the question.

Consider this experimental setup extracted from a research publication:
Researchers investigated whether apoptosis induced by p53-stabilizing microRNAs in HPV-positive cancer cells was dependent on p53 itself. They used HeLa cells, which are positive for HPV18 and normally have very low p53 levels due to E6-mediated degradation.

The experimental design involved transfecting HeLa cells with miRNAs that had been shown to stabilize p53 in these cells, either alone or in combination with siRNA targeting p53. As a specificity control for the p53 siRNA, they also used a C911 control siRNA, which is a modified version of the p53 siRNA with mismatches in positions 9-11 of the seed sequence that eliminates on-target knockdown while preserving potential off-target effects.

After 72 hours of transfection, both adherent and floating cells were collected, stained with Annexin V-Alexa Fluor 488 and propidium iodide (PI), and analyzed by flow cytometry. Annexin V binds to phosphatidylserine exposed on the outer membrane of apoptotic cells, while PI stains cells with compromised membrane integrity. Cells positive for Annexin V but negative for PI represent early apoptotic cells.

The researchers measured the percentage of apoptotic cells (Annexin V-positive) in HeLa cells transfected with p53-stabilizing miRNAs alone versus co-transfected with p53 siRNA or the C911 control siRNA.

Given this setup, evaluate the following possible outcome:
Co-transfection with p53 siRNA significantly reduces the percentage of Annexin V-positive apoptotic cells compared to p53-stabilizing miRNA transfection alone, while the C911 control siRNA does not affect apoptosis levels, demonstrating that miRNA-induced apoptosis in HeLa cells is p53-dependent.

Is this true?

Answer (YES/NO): NO